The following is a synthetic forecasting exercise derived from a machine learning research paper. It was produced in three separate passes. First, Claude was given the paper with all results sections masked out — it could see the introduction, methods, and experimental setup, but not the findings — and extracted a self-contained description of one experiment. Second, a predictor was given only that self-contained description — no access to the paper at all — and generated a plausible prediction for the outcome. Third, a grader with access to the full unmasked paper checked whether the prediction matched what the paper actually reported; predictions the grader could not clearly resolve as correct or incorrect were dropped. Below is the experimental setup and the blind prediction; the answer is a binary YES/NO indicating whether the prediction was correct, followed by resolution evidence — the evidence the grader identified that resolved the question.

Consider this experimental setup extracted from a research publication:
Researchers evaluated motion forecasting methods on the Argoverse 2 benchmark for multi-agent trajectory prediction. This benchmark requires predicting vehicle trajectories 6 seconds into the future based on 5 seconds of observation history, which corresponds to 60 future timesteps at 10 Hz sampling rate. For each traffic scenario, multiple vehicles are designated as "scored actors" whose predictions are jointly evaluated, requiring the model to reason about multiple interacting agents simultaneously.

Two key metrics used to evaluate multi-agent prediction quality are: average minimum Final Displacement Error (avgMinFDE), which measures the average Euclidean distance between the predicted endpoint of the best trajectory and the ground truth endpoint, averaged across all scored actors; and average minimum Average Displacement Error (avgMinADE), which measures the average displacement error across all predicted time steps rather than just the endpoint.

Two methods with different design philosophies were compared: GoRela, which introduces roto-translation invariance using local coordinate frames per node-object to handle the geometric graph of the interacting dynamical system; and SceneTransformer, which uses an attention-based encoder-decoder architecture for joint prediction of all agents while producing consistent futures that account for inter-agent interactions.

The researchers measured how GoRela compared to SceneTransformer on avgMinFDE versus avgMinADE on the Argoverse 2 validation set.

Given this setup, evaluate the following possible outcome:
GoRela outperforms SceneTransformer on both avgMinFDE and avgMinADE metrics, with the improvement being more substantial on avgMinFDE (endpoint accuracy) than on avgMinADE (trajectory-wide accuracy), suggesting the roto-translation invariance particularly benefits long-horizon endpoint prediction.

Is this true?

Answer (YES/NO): YES